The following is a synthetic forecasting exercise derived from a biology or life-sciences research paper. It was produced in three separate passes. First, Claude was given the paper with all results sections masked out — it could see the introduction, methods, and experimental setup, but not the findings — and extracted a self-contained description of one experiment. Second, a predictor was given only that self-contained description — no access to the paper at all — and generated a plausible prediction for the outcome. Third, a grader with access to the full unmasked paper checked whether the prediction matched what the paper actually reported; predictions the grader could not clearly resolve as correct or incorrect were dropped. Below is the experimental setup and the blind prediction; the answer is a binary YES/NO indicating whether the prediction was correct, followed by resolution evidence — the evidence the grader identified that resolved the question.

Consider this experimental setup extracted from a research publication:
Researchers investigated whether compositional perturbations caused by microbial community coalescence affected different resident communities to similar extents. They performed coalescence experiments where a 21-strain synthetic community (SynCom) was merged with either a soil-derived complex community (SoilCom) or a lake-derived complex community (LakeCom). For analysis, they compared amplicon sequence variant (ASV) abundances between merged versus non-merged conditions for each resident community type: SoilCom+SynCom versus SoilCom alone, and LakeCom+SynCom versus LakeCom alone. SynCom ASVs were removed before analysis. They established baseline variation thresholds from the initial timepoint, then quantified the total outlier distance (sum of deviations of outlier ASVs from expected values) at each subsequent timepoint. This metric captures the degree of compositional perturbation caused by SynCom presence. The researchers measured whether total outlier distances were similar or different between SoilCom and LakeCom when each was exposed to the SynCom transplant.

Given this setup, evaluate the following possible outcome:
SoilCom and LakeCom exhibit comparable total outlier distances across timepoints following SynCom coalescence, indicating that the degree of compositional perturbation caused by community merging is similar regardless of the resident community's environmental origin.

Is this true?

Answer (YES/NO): NO